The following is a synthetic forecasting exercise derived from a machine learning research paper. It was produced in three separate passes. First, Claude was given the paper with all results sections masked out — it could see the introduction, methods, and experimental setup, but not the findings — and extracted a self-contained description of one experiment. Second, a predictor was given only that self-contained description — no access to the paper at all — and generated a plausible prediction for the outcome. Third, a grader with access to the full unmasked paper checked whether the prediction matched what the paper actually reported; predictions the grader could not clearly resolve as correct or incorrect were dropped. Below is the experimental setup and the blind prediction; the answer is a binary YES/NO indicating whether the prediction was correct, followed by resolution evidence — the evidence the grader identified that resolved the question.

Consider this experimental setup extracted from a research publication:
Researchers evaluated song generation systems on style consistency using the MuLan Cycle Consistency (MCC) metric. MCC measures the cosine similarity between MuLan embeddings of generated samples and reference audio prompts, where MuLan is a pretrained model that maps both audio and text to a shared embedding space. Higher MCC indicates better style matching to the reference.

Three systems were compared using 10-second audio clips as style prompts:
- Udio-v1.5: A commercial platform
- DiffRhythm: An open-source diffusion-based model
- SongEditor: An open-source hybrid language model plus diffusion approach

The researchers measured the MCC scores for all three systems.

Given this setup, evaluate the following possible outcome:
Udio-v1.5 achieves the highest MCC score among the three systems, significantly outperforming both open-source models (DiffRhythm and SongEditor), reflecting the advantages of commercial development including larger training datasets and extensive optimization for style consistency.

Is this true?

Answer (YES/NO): NO